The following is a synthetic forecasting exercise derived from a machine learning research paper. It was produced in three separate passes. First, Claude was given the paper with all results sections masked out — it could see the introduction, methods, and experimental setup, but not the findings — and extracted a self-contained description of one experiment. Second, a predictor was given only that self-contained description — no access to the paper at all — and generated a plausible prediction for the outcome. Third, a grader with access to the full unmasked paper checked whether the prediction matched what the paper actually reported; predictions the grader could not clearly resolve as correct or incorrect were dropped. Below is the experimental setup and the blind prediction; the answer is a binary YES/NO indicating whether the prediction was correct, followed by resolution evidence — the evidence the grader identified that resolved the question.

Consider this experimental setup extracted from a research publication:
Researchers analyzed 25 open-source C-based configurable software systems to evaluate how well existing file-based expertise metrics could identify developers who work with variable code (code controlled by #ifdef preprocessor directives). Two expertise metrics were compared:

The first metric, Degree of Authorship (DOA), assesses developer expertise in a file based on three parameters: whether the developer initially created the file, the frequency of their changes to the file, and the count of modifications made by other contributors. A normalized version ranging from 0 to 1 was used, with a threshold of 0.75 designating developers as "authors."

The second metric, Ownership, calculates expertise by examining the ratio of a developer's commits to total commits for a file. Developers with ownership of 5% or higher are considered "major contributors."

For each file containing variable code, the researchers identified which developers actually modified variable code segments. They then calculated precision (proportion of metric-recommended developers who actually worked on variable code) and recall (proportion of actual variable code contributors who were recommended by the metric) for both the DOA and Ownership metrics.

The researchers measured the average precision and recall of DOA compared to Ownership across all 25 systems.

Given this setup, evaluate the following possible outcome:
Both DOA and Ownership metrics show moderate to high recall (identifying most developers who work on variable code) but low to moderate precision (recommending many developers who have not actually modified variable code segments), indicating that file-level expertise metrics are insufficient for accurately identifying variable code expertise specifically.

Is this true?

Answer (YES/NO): NO